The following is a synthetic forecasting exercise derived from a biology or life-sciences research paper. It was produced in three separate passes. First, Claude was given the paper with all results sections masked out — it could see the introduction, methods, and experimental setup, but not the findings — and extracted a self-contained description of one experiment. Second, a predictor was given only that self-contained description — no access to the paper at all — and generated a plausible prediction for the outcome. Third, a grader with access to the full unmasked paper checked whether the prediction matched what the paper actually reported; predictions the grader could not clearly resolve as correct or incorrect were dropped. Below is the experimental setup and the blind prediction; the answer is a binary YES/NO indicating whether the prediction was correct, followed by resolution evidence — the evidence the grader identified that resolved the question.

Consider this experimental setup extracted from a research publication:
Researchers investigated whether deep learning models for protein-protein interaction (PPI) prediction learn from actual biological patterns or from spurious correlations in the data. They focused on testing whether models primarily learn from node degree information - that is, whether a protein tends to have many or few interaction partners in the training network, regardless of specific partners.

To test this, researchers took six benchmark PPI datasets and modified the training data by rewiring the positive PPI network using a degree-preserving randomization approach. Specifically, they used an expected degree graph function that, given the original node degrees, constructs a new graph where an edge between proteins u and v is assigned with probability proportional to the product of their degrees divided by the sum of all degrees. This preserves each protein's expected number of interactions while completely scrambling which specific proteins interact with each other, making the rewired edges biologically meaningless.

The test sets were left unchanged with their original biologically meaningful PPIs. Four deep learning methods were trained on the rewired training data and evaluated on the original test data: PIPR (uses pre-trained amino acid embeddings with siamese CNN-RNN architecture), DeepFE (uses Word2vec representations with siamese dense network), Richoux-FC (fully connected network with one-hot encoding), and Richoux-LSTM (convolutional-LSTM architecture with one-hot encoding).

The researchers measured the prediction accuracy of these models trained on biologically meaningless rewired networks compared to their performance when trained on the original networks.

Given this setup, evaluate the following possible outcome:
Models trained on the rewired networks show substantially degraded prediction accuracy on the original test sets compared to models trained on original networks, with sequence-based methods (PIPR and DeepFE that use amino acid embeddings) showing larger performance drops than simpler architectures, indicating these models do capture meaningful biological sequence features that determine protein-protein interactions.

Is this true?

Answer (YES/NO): NO